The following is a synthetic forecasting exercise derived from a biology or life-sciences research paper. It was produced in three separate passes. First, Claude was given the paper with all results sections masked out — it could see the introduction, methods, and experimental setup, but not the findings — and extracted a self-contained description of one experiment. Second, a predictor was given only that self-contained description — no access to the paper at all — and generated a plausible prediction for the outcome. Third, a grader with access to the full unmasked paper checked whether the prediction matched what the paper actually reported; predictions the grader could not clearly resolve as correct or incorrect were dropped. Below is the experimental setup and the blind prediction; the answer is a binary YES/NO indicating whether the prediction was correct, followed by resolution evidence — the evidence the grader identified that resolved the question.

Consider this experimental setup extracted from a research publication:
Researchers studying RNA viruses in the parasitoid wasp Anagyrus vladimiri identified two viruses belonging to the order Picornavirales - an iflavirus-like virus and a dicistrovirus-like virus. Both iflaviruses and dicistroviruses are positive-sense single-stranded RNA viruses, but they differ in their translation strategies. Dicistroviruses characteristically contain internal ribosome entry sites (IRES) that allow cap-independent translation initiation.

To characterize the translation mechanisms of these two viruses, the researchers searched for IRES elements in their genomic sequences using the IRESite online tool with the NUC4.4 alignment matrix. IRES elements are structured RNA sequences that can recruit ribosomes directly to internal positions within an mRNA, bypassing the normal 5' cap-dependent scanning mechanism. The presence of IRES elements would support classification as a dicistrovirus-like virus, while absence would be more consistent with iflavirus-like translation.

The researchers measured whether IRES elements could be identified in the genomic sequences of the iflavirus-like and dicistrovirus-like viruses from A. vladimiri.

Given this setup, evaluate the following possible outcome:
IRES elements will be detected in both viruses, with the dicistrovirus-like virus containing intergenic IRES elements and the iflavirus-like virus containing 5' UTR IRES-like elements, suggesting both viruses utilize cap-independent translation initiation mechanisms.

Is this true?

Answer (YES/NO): NO